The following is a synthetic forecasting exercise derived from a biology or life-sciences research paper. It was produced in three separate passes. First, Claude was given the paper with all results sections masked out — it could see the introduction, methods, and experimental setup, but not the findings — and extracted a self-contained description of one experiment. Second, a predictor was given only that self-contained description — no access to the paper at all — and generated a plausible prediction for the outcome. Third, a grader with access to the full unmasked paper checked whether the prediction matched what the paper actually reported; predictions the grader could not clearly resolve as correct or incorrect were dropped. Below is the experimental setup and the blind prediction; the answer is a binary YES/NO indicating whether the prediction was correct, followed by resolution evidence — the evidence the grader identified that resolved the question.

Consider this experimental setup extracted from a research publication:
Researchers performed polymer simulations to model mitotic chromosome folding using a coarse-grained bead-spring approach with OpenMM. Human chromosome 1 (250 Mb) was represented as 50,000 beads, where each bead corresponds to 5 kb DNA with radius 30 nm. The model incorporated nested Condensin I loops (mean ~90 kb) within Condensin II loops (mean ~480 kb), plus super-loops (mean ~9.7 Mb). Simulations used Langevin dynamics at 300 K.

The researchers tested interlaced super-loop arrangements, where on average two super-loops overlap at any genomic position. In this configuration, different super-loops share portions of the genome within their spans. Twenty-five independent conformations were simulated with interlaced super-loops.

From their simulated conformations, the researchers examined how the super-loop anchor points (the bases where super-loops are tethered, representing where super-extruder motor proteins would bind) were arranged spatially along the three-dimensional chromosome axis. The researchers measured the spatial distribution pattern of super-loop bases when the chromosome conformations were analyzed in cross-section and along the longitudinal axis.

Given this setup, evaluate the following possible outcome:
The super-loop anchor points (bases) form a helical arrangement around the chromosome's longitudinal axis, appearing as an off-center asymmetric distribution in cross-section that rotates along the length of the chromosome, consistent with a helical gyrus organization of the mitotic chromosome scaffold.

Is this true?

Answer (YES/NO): NO